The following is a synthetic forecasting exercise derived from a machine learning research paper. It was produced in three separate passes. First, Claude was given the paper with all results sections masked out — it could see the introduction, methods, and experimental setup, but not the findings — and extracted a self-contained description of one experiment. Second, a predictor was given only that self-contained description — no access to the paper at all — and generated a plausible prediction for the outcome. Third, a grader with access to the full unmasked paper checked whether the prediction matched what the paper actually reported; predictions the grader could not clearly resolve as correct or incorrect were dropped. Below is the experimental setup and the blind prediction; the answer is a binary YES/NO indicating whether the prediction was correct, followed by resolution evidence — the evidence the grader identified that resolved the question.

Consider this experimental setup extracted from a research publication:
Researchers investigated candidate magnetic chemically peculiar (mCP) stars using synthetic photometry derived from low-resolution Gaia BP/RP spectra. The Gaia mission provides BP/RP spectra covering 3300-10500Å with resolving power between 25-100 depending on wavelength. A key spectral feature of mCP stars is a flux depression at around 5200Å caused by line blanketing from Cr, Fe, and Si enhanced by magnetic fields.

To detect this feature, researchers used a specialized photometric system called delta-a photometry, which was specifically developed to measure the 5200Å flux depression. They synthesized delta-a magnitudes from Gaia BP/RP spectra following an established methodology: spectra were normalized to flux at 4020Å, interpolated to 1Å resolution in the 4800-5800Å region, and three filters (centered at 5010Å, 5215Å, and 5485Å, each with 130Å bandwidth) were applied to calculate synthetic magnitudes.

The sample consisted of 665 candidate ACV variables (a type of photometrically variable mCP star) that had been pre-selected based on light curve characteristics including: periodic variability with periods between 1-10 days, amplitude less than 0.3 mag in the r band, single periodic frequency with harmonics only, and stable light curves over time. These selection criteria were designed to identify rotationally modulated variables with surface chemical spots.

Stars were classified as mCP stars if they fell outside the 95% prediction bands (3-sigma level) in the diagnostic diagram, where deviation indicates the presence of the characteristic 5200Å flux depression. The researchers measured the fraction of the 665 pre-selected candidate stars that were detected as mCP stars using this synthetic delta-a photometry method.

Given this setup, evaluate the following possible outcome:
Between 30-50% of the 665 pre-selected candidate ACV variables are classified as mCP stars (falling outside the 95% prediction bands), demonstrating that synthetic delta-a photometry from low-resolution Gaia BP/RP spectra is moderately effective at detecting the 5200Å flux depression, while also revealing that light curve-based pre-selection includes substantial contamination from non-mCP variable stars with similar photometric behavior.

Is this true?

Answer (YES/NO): NO